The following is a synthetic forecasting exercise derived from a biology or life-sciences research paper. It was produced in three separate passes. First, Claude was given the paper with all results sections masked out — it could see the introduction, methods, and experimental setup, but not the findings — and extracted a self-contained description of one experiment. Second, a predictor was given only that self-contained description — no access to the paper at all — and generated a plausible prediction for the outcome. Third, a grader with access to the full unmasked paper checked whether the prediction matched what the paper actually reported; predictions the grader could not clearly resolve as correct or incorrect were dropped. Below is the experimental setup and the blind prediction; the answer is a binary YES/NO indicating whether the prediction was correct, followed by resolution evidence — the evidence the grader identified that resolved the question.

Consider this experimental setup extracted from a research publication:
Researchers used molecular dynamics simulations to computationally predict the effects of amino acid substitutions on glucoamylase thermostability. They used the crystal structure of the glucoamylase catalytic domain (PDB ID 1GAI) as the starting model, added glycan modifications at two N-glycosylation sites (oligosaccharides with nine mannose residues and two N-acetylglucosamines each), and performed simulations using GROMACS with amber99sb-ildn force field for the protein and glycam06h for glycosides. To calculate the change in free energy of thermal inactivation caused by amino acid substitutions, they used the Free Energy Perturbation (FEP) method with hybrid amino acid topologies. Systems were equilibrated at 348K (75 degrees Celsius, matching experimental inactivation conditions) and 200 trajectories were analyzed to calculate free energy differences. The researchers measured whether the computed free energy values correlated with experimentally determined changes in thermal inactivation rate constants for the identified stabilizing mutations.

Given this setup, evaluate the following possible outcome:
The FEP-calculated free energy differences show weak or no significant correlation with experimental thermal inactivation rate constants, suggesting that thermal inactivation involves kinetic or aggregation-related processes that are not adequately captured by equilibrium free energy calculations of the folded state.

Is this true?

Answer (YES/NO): NO